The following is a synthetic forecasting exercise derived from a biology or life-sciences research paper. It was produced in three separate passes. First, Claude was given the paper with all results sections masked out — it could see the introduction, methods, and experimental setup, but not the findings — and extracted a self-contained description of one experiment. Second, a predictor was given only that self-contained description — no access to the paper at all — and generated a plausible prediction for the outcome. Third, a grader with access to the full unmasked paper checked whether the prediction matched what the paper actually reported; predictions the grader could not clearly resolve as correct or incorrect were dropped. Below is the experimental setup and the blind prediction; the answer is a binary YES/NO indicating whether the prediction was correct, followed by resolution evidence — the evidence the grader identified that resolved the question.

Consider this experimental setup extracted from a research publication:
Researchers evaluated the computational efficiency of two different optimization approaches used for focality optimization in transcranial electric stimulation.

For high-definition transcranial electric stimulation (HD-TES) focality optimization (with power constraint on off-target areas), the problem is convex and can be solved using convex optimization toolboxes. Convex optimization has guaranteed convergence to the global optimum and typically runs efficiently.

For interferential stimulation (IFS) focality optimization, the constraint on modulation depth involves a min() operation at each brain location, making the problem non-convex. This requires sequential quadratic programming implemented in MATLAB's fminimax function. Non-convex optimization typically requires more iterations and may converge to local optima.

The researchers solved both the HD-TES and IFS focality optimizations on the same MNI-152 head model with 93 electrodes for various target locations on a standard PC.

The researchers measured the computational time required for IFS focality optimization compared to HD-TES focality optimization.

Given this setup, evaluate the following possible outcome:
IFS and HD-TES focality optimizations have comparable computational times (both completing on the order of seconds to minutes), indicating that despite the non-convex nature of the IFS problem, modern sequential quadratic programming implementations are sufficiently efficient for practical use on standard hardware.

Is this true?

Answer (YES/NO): NO